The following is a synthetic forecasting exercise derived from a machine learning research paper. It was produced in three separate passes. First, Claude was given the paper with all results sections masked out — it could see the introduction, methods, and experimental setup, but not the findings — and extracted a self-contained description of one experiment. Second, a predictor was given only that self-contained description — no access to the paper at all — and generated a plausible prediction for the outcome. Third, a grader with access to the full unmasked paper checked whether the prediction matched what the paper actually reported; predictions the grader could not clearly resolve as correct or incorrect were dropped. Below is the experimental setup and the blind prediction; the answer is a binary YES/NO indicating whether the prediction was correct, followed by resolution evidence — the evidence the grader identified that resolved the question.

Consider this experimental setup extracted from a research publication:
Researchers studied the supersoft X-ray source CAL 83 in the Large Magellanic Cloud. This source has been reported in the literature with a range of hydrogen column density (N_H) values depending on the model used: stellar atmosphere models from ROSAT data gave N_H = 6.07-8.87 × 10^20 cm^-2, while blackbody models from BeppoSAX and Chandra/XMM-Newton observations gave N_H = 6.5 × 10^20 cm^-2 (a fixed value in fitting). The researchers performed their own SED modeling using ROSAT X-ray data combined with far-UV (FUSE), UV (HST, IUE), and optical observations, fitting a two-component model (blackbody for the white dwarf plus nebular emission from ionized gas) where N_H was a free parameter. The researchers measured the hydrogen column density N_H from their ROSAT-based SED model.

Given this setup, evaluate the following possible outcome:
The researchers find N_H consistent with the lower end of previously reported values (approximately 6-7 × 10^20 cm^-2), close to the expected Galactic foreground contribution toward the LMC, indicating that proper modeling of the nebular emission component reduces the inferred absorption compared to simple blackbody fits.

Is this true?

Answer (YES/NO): NO